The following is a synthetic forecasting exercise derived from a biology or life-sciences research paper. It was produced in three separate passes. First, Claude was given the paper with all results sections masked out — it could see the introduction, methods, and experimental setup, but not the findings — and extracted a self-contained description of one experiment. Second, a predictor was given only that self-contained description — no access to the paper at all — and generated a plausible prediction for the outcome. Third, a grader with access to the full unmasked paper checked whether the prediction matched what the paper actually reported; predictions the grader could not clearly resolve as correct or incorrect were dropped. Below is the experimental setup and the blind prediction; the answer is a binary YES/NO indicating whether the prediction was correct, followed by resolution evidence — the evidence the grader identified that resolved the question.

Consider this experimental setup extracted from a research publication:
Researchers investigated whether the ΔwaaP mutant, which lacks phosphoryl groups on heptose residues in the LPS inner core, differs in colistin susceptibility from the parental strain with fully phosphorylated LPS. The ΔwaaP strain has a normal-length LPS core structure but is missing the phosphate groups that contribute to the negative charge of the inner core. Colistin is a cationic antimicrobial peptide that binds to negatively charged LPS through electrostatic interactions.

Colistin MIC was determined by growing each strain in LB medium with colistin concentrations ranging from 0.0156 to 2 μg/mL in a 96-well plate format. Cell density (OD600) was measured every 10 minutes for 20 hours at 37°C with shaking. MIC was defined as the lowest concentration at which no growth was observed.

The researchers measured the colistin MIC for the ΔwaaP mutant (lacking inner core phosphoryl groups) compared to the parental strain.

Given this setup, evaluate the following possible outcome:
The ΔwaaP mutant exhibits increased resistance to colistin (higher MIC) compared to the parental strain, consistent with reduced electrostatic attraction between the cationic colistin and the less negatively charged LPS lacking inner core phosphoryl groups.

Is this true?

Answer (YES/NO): NO